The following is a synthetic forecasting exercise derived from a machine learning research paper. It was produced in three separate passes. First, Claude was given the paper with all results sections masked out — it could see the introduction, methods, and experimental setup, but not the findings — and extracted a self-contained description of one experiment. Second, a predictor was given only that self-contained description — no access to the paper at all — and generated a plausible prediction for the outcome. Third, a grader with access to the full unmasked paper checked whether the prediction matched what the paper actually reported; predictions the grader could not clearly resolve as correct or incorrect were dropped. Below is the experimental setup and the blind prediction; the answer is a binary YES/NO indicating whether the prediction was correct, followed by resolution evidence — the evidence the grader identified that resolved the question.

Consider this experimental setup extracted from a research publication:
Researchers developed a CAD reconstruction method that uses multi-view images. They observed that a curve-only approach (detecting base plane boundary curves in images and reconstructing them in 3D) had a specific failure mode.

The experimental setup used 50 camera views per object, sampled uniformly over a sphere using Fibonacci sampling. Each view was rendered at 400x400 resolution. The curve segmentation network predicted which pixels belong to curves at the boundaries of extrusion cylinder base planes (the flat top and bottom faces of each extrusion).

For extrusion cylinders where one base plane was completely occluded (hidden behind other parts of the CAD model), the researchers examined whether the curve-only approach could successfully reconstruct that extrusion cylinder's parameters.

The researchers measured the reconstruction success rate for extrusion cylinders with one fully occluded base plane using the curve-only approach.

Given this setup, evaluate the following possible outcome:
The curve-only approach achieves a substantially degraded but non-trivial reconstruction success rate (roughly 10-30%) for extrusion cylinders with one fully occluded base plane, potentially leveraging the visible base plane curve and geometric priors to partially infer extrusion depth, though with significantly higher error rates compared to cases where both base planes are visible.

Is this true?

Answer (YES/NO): NO